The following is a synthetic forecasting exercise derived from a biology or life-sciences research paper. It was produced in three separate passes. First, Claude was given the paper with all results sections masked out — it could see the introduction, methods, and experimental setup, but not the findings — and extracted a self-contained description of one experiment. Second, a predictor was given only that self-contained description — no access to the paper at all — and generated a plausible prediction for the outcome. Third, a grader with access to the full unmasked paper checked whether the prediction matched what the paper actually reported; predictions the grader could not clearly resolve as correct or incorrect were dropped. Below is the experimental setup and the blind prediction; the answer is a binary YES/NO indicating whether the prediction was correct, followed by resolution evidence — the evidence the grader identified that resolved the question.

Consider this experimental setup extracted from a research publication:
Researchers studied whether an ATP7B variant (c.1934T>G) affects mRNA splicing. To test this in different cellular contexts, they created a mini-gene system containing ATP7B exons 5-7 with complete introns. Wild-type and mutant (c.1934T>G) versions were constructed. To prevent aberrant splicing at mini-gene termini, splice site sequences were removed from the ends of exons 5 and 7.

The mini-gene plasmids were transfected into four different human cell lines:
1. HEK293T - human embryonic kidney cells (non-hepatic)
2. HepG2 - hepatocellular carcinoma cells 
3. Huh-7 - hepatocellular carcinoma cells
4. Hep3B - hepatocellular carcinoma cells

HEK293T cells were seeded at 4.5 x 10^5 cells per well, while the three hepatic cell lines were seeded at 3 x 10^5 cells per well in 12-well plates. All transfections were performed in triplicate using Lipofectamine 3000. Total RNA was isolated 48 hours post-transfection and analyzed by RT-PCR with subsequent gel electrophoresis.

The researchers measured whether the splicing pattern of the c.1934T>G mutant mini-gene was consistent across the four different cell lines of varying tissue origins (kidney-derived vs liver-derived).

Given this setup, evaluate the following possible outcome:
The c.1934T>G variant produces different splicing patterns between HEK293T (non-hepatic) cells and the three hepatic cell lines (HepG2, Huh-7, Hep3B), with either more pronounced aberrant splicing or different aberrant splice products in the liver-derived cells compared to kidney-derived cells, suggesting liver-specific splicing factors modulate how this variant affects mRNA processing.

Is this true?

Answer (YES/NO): NO